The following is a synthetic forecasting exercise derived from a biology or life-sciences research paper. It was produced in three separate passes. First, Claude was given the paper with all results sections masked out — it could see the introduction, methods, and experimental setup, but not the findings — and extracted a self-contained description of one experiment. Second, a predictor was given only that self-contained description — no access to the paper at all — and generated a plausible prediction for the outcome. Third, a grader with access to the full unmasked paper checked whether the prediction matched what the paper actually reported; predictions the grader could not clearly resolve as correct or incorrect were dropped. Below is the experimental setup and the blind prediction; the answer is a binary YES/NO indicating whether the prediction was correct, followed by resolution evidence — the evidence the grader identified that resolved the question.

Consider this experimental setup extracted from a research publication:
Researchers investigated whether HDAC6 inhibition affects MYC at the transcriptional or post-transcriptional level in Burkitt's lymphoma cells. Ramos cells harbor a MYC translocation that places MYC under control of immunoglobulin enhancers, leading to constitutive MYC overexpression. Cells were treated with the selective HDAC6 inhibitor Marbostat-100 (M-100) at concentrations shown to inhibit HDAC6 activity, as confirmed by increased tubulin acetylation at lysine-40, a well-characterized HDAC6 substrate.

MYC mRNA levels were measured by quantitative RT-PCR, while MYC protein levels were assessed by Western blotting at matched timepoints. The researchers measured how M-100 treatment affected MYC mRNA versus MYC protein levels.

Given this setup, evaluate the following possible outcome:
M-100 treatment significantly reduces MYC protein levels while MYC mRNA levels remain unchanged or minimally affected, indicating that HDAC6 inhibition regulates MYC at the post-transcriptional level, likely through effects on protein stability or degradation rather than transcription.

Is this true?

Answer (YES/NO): YES